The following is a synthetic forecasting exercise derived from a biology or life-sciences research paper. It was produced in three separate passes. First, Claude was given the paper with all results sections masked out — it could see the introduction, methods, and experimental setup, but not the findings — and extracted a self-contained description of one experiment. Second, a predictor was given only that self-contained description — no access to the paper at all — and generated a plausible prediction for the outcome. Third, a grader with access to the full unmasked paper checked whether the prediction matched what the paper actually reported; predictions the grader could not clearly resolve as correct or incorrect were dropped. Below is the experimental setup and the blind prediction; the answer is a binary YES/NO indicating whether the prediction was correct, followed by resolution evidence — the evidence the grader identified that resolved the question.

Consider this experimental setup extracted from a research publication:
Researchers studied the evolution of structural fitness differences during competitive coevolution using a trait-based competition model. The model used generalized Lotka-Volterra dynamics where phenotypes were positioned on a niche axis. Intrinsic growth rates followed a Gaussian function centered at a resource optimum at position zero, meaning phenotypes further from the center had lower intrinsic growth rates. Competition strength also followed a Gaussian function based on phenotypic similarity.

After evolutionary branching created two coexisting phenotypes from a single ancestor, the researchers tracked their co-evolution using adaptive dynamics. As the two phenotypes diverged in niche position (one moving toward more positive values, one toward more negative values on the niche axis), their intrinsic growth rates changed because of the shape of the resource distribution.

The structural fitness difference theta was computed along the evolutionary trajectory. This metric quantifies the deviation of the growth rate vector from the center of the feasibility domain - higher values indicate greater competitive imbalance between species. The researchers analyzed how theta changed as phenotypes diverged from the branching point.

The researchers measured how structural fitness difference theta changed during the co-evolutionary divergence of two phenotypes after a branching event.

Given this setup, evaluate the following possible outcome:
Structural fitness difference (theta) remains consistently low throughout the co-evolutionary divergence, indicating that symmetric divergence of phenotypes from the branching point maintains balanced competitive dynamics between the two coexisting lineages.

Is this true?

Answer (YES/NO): YES